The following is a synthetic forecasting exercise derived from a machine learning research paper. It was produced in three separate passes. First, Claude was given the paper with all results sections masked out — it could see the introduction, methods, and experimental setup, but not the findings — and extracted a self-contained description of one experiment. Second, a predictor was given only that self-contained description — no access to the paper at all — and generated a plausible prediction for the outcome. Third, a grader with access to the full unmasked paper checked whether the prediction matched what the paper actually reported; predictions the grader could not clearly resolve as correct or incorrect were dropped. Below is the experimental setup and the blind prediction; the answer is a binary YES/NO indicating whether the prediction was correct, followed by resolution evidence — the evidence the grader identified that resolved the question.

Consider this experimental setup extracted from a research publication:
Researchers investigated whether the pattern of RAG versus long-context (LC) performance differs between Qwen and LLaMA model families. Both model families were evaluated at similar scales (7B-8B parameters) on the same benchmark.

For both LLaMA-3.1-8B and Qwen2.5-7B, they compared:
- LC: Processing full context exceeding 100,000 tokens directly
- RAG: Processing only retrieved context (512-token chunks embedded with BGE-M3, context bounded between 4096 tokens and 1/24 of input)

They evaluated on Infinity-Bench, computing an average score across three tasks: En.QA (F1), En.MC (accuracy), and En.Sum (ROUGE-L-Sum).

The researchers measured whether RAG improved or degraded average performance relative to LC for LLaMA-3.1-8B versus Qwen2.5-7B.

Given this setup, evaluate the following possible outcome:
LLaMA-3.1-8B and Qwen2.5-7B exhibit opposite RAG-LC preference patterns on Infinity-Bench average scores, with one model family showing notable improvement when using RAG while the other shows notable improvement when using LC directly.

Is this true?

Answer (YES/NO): NO